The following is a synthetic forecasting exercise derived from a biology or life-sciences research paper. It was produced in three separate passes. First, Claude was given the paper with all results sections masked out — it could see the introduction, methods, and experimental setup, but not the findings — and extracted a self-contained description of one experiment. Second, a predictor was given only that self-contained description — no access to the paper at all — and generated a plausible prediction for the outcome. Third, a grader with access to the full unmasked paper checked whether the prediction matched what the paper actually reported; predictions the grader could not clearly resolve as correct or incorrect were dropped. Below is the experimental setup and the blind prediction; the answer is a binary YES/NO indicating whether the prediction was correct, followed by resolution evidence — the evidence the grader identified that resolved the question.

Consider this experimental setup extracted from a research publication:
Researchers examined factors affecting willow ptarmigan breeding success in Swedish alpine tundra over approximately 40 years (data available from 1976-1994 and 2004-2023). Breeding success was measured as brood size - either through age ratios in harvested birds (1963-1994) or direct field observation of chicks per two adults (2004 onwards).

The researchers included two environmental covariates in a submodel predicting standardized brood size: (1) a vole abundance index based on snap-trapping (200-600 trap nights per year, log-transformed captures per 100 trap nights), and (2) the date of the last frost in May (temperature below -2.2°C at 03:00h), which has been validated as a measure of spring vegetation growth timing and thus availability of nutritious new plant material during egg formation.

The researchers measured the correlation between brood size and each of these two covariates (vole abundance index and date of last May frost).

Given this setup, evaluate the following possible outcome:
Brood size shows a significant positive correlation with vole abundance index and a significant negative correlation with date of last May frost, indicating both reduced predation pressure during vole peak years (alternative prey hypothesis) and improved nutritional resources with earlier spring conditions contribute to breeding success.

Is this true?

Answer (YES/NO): YES